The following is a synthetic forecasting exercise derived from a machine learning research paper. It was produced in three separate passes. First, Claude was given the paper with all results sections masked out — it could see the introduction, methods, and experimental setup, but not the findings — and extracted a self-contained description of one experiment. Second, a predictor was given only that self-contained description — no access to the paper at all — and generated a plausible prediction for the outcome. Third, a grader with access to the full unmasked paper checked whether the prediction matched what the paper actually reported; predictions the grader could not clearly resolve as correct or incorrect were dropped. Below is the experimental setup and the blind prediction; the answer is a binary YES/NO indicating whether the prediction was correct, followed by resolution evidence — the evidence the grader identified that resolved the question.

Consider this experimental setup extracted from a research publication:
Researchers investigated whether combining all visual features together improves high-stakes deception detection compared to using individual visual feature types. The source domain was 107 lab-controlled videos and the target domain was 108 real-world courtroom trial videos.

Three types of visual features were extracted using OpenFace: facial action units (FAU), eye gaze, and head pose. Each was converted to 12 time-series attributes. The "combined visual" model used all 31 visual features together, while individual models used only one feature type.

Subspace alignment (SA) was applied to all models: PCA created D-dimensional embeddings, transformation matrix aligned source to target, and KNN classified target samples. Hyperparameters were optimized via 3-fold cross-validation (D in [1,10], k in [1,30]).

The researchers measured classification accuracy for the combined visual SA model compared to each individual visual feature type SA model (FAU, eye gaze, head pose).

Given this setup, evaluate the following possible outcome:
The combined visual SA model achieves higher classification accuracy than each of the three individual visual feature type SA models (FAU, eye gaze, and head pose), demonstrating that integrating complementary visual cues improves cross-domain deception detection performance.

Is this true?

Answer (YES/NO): YES